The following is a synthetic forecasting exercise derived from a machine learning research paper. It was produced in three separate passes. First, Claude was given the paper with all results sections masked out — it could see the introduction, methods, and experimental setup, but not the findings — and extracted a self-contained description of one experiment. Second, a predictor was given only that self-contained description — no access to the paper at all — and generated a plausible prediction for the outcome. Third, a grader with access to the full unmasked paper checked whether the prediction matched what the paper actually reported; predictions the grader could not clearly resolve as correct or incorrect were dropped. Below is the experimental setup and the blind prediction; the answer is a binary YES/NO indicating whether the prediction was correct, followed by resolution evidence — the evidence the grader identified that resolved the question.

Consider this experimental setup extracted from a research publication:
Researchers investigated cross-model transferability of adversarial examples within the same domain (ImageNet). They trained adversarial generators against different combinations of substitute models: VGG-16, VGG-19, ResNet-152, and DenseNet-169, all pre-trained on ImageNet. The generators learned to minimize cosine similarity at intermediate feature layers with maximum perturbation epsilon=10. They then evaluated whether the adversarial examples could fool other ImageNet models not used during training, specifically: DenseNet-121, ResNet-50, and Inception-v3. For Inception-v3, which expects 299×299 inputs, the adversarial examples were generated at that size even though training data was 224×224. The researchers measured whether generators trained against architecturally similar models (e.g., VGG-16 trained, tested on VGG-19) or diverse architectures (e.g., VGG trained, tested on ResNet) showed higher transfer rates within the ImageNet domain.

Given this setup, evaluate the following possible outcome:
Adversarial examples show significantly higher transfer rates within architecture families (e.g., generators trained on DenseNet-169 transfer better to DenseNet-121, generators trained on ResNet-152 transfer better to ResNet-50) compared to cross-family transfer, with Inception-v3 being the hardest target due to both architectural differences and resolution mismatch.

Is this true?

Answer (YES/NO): NO